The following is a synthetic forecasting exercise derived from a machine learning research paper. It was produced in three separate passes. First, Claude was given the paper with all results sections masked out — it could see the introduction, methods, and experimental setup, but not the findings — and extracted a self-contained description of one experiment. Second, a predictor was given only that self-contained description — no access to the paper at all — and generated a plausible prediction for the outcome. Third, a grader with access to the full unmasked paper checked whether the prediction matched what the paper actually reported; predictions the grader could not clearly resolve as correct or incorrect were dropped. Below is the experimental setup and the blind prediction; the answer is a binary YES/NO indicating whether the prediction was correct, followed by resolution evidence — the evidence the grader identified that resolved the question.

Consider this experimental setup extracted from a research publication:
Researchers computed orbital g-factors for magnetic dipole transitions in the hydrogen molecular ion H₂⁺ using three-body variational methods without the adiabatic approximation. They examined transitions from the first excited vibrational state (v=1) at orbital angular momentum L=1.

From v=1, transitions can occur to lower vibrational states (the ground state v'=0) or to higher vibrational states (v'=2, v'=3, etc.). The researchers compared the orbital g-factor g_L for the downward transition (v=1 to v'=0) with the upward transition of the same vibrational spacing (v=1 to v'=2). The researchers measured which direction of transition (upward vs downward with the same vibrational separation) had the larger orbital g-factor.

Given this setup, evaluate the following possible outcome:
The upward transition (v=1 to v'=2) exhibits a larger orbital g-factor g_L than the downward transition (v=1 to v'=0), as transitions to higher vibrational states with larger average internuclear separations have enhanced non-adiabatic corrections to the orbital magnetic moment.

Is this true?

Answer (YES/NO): YES